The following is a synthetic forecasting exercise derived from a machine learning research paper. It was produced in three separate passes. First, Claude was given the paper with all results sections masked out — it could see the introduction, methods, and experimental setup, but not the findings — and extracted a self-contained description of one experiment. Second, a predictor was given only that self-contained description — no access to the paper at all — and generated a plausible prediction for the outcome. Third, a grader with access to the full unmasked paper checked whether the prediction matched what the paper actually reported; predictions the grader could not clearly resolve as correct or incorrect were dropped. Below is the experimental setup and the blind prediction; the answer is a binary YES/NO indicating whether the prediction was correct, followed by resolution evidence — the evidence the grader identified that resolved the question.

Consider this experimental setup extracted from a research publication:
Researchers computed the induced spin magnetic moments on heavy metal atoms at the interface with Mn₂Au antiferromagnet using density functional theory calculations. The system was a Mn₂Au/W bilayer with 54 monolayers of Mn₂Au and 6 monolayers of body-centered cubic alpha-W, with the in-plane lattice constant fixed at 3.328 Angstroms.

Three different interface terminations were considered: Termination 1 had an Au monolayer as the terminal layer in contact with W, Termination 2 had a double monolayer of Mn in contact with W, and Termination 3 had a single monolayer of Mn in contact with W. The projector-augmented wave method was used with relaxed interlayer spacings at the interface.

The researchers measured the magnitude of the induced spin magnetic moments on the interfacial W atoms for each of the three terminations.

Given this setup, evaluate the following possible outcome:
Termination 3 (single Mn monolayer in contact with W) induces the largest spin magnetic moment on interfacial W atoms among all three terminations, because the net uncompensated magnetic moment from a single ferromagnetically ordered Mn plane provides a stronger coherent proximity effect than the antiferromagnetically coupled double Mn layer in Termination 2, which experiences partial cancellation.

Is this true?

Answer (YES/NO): YES